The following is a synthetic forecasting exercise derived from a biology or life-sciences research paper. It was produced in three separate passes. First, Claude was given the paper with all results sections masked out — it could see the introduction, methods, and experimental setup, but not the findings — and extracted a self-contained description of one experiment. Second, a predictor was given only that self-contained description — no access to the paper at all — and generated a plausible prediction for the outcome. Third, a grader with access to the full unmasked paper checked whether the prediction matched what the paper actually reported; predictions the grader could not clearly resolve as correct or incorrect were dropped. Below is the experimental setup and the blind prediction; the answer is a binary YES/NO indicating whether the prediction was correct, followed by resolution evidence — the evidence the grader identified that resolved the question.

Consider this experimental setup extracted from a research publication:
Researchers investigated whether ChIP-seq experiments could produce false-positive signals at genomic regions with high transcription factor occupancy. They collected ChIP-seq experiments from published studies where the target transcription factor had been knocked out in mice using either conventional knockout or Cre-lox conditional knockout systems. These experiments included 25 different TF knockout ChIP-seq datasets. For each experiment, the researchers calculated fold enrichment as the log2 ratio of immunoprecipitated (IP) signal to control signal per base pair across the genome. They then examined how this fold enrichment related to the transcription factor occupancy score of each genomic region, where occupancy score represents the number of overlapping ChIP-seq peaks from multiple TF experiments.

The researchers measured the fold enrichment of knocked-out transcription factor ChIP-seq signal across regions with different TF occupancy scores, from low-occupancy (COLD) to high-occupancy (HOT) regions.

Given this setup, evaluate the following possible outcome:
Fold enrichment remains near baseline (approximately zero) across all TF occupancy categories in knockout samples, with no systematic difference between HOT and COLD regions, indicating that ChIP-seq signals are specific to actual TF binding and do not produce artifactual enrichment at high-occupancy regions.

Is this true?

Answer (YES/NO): NO